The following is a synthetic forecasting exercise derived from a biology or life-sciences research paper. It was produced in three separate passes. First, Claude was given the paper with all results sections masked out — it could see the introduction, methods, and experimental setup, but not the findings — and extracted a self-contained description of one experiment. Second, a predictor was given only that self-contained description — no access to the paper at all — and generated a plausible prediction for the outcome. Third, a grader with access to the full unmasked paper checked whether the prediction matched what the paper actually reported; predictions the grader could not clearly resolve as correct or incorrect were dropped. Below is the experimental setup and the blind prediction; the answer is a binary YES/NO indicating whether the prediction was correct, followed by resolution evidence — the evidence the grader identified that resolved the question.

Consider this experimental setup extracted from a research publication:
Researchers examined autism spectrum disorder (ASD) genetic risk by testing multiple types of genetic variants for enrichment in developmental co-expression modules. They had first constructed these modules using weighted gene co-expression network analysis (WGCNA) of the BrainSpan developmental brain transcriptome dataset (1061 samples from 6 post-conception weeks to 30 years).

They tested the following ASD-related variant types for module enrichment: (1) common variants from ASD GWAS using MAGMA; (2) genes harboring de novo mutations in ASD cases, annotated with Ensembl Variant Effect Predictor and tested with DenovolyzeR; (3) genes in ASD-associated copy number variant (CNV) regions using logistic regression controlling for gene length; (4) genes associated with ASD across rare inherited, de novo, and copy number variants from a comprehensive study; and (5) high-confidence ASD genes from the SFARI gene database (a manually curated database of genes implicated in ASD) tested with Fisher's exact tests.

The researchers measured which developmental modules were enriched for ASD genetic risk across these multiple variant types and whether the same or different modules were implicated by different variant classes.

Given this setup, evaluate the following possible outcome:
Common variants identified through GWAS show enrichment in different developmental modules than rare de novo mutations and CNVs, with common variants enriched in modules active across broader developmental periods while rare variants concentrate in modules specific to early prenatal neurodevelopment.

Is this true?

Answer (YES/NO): NO